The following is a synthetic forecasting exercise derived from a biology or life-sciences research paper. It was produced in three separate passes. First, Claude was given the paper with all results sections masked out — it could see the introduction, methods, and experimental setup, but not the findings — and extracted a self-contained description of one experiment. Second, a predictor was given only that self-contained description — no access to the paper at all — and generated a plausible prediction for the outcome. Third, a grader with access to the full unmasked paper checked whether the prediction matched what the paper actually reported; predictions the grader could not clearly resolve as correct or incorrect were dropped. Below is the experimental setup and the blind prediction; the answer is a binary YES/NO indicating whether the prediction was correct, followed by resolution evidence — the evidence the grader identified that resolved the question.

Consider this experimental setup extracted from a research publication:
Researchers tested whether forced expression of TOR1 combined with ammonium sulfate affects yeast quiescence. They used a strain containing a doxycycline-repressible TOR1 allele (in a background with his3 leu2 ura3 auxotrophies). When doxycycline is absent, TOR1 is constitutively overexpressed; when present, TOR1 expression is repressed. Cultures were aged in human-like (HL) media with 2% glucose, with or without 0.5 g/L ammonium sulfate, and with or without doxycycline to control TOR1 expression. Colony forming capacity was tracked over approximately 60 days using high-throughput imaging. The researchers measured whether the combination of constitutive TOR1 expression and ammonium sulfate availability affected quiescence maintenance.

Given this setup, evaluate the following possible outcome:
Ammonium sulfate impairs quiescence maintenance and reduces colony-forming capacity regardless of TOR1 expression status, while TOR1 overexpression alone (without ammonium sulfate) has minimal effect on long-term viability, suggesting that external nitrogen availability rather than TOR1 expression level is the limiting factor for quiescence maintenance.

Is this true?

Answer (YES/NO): NO